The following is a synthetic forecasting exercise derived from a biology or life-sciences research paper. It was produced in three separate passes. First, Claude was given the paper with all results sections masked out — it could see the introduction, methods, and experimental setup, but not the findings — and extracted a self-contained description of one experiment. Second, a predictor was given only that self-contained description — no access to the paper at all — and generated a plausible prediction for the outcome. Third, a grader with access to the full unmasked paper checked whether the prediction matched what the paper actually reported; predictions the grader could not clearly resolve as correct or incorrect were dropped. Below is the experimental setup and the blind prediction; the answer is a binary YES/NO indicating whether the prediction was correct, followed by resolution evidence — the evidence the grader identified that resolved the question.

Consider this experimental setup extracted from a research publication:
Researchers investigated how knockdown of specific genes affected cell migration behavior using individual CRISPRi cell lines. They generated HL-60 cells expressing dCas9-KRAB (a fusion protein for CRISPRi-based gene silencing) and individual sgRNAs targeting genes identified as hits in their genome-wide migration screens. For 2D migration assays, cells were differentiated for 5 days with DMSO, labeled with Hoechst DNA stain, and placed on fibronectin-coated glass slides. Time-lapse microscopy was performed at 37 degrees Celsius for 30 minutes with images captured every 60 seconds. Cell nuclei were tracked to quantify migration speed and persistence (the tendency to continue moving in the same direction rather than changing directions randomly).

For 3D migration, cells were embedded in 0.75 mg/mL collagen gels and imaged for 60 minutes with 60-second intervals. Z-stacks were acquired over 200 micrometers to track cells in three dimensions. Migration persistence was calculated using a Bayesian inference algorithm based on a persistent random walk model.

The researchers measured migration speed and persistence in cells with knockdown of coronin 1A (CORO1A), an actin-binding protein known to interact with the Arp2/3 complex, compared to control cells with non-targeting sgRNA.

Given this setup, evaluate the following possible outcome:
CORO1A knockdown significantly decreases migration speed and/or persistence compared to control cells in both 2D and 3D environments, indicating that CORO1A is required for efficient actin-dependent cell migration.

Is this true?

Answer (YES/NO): NO